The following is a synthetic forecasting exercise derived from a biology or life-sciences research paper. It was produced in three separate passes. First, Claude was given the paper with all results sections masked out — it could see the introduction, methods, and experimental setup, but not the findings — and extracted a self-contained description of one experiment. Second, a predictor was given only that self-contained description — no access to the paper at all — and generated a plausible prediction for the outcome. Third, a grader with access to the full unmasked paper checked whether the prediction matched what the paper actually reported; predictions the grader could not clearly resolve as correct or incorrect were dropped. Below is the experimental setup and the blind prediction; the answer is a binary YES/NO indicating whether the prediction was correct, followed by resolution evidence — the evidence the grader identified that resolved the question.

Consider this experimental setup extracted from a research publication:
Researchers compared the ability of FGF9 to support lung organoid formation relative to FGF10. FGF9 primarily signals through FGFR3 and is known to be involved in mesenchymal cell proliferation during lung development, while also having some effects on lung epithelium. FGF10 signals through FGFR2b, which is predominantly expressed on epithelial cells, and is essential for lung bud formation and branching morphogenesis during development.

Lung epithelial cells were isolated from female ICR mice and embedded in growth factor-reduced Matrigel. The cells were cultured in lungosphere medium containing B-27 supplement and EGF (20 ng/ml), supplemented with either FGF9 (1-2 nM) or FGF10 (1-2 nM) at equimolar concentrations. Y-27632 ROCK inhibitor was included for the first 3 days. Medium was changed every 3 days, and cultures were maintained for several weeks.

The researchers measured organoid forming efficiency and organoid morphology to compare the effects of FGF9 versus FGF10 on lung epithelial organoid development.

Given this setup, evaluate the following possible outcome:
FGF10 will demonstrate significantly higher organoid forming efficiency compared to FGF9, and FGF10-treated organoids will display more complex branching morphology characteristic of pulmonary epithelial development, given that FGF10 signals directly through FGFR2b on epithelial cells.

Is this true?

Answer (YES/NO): YES